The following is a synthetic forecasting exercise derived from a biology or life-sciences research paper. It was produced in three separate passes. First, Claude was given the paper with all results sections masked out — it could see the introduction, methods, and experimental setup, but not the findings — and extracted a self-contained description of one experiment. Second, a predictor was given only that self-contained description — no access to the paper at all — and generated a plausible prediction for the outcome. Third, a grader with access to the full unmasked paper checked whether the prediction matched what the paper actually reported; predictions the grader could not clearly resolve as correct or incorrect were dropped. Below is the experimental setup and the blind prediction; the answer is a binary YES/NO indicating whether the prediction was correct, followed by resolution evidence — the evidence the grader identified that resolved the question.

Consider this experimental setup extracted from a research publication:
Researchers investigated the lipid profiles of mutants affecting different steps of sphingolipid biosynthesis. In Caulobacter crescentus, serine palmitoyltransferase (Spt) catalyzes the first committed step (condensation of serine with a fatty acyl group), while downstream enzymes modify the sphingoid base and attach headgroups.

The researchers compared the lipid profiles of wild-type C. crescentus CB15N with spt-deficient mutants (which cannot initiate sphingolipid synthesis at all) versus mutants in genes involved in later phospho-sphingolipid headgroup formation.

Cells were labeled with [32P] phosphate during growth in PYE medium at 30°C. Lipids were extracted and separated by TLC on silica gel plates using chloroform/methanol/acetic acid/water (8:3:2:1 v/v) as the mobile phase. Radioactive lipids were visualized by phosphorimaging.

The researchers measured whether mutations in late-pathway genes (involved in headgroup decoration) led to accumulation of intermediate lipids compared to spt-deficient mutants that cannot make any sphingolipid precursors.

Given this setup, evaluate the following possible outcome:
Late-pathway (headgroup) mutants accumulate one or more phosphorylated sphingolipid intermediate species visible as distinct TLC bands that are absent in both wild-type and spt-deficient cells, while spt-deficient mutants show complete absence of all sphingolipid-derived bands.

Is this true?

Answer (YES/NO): NO